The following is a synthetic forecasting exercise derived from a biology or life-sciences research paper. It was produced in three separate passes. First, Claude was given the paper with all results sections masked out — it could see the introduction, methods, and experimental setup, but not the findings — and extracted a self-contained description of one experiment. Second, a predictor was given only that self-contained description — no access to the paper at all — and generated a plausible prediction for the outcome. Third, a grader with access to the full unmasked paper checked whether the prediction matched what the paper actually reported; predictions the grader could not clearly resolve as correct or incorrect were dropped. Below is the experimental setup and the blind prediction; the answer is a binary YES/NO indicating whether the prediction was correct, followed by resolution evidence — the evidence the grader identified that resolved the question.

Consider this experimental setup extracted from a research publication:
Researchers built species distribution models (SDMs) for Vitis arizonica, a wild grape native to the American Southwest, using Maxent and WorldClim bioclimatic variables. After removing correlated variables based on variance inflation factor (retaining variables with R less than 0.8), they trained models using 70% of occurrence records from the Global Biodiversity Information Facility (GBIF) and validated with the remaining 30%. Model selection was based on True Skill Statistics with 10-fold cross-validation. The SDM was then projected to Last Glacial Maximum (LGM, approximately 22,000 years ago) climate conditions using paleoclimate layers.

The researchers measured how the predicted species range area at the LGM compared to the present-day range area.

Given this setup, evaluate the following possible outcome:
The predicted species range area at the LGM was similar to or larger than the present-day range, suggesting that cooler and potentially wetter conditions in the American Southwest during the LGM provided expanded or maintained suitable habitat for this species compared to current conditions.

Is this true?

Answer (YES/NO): NO